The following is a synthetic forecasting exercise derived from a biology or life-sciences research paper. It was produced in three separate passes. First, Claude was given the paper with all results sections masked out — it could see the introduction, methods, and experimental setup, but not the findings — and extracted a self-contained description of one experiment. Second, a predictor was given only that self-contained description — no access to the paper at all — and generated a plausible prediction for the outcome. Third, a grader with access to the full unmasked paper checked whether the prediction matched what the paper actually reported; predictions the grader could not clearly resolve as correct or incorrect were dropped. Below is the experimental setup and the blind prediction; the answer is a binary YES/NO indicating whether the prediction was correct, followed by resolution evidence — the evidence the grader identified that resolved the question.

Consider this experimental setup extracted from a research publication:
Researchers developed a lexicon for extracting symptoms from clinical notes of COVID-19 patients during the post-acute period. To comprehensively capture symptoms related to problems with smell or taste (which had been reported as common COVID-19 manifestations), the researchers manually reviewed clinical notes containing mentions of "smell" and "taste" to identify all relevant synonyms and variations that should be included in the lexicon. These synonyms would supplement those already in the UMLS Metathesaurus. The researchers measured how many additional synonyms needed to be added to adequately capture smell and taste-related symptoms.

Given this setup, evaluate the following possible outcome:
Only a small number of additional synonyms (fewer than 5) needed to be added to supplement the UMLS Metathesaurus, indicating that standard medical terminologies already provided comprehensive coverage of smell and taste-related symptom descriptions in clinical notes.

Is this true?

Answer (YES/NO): NO